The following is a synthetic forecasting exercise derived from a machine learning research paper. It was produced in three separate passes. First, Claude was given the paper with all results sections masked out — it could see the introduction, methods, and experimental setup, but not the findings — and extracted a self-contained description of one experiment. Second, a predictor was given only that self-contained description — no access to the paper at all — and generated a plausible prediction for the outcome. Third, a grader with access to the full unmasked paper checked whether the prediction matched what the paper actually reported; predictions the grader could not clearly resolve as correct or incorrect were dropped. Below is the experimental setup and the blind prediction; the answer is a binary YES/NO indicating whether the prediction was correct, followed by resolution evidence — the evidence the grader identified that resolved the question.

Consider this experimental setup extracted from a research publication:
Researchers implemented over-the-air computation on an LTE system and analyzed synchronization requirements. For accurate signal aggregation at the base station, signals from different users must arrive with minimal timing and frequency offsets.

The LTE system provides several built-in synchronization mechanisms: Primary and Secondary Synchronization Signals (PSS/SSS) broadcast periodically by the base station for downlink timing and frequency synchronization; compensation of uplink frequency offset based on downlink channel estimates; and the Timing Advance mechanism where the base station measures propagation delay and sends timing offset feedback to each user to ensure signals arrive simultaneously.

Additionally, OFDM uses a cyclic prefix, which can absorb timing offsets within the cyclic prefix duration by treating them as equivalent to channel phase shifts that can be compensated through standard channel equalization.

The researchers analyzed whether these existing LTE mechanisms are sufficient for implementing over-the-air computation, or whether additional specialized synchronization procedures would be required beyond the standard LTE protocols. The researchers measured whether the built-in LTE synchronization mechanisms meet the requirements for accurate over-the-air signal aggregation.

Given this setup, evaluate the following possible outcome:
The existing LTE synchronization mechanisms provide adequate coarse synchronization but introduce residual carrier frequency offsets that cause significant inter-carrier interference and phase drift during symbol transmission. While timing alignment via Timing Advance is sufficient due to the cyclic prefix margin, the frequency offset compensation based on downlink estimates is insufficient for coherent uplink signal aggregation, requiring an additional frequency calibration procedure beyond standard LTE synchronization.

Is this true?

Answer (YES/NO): NO